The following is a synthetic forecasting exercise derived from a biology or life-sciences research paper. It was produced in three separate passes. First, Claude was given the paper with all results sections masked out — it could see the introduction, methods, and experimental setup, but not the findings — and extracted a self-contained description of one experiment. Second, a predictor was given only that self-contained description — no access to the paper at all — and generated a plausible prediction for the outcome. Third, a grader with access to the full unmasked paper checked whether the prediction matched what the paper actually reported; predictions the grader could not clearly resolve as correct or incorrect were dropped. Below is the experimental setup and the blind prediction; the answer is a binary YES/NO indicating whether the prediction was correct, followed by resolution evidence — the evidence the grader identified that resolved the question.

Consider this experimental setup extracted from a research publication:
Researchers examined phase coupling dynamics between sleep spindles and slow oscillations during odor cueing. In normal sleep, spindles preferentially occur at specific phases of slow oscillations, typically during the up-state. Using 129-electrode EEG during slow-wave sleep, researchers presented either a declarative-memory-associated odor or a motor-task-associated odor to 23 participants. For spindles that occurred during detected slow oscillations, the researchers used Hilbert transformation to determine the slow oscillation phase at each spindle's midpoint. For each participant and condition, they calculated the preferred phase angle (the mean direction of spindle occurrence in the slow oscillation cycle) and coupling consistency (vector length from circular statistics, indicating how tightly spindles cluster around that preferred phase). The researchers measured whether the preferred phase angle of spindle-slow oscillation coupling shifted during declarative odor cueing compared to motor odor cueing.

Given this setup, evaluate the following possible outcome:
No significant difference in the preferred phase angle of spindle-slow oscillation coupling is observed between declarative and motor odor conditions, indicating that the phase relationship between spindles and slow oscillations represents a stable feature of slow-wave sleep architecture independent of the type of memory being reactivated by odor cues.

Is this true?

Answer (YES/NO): YES